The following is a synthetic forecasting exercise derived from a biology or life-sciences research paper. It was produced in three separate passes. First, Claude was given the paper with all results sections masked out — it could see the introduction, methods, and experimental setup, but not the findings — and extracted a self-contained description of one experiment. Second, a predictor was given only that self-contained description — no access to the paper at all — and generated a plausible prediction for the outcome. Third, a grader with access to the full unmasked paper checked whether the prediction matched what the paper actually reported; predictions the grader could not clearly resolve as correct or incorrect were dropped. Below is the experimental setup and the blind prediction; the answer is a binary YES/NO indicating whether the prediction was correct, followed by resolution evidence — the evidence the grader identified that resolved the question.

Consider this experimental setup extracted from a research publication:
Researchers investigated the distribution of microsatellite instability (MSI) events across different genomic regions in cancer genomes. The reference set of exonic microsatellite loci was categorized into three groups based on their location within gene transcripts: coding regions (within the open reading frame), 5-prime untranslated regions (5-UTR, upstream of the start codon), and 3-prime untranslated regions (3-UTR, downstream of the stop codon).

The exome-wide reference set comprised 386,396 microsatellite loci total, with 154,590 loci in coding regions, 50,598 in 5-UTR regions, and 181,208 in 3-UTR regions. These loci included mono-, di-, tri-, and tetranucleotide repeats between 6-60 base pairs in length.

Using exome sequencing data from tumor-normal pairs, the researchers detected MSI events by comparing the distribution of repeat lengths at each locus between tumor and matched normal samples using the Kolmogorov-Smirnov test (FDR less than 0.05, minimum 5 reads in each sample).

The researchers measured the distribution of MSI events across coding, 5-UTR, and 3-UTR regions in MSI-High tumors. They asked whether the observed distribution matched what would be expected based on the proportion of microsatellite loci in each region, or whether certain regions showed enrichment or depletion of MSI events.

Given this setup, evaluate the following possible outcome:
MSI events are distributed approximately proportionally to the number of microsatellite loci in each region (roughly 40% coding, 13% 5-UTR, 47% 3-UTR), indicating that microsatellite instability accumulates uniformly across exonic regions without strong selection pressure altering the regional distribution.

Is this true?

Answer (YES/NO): NO